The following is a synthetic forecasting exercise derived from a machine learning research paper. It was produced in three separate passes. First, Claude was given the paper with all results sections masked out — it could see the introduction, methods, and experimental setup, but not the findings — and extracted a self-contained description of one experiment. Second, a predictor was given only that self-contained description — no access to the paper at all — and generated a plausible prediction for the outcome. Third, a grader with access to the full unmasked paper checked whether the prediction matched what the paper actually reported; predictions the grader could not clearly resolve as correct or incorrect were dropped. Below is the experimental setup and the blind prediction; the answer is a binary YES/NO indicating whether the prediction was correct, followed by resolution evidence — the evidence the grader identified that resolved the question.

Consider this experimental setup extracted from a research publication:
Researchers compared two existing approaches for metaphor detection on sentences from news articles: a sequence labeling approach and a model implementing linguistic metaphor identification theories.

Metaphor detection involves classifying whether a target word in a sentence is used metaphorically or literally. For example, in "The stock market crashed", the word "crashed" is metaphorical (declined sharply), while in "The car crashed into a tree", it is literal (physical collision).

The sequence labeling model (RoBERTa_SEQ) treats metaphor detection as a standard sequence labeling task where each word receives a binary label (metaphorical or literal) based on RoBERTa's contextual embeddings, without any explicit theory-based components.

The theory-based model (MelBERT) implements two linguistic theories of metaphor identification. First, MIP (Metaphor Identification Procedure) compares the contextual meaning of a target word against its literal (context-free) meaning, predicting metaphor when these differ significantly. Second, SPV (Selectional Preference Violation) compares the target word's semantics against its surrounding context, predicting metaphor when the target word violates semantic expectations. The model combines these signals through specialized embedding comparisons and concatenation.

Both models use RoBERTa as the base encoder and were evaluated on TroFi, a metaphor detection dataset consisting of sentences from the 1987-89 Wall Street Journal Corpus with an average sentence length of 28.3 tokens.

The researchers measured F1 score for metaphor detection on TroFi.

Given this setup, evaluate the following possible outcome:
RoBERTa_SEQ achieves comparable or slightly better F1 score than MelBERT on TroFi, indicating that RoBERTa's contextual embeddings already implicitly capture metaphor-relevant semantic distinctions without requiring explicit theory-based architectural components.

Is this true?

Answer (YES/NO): NO